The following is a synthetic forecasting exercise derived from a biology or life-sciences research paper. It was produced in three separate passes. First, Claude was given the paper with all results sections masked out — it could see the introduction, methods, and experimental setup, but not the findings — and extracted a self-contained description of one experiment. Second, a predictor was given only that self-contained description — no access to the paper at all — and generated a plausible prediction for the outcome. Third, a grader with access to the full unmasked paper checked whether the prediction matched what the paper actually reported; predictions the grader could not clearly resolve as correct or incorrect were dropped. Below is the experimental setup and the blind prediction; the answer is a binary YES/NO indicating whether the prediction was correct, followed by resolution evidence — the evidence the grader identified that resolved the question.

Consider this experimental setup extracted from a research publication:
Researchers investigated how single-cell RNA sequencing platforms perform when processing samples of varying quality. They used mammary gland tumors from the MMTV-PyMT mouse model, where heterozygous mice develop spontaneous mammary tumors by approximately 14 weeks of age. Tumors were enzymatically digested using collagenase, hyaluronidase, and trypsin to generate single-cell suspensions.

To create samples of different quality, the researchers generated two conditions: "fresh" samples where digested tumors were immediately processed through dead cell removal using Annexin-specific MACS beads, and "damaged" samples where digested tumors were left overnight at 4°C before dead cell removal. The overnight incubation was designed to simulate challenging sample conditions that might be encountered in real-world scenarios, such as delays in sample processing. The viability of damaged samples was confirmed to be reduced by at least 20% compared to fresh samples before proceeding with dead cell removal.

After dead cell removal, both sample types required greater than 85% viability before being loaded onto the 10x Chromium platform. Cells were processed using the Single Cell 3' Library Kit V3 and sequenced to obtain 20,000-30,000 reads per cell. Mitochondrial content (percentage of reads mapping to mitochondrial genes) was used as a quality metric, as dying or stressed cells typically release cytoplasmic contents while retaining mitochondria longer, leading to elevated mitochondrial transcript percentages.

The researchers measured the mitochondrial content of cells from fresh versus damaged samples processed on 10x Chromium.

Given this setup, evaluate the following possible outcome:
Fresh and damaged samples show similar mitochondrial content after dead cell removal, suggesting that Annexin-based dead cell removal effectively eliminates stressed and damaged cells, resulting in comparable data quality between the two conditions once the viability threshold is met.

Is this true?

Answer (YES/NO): NO